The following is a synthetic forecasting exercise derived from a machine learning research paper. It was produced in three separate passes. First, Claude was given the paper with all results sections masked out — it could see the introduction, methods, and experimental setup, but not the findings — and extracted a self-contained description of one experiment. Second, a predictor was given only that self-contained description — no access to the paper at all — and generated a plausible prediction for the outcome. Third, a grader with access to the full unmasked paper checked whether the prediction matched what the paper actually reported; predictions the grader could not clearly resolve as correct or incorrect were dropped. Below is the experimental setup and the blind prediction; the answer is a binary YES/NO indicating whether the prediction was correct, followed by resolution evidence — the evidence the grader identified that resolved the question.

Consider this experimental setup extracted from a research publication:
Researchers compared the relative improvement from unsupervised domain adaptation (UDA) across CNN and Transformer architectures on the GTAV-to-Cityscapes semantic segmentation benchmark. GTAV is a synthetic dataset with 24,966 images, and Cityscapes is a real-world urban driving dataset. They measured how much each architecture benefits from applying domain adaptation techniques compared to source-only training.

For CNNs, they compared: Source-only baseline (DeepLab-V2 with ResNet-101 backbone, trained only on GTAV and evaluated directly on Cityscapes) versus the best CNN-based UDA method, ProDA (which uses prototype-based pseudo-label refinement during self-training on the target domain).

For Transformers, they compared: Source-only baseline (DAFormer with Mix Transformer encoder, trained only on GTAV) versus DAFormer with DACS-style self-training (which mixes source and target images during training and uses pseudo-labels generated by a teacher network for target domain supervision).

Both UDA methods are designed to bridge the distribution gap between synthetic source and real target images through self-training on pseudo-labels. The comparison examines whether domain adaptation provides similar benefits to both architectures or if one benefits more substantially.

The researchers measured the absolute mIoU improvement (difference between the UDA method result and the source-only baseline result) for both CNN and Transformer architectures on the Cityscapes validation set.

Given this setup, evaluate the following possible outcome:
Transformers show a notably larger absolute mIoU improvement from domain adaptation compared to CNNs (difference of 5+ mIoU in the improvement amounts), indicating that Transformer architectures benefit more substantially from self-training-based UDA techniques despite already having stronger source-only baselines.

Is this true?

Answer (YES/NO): NO